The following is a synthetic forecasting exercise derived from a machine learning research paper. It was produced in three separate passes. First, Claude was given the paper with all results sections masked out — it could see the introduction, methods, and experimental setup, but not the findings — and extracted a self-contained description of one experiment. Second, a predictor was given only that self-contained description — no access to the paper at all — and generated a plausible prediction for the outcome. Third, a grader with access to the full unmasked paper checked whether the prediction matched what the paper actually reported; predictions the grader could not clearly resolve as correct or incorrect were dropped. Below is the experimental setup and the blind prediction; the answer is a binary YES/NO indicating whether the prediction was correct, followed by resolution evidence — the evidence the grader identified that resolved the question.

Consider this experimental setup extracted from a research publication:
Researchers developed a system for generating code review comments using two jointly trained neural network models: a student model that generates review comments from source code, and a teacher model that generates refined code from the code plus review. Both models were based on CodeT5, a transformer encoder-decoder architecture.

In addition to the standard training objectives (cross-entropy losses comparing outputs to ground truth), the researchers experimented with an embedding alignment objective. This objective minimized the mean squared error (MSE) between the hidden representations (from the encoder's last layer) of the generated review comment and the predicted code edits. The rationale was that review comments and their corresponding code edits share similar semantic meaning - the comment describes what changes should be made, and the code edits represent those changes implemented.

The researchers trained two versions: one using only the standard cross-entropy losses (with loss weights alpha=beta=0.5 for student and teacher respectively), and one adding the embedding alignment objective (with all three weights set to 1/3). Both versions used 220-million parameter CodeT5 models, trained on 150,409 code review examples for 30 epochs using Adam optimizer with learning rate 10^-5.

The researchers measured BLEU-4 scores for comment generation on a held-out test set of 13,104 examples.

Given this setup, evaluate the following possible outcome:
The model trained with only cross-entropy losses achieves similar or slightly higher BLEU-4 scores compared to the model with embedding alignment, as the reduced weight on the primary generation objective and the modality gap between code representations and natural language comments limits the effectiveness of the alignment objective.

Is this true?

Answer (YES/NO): NO